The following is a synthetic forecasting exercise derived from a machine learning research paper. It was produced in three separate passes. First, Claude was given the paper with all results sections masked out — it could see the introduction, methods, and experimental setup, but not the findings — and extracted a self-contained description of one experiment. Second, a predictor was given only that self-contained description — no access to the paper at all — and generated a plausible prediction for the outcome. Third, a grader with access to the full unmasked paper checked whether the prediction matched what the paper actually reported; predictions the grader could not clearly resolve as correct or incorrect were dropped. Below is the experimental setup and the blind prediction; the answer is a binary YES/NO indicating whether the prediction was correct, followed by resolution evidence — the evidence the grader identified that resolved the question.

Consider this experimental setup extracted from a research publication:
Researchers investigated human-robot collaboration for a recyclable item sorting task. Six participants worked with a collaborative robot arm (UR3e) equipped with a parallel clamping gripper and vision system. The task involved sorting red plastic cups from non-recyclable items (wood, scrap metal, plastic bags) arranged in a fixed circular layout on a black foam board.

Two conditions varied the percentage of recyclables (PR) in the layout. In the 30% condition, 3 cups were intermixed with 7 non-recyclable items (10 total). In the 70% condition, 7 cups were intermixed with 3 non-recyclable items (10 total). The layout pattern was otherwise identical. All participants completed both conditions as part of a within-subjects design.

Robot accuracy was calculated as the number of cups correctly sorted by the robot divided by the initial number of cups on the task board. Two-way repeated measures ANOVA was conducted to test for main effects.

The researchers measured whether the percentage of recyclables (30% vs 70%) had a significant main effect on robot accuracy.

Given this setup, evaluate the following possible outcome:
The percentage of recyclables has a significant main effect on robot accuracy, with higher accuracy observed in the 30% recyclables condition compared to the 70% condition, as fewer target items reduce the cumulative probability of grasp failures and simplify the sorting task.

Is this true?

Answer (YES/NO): NO